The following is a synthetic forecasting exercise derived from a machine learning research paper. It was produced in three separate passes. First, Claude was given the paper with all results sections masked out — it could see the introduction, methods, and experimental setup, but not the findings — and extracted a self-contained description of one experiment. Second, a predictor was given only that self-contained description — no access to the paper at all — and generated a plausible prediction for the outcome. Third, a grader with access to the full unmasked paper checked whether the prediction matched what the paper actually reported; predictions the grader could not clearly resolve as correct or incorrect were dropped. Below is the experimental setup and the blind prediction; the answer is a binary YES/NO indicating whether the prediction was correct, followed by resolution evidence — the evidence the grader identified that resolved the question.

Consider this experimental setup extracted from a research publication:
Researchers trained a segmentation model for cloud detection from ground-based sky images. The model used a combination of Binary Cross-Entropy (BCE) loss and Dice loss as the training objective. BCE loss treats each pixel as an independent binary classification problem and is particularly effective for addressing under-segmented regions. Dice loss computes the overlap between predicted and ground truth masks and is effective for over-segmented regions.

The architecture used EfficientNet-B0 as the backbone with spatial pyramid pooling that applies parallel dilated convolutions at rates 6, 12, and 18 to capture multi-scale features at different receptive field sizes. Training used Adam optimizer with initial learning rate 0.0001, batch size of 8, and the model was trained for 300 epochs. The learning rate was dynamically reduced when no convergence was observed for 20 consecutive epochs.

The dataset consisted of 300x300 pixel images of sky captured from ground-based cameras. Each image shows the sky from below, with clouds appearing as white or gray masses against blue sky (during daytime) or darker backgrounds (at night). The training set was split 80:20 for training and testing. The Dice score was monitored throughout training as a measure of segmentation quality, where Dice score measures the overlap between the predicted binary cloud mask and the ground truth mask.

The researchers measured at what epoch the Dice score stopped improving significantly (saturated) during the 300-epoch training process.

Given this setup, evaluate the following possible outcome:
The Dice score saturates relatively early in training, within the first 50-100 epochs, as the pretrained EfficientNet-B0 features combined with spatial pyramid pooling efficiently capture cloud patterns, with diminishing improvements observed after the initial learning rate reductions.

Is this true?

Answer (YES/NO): NO